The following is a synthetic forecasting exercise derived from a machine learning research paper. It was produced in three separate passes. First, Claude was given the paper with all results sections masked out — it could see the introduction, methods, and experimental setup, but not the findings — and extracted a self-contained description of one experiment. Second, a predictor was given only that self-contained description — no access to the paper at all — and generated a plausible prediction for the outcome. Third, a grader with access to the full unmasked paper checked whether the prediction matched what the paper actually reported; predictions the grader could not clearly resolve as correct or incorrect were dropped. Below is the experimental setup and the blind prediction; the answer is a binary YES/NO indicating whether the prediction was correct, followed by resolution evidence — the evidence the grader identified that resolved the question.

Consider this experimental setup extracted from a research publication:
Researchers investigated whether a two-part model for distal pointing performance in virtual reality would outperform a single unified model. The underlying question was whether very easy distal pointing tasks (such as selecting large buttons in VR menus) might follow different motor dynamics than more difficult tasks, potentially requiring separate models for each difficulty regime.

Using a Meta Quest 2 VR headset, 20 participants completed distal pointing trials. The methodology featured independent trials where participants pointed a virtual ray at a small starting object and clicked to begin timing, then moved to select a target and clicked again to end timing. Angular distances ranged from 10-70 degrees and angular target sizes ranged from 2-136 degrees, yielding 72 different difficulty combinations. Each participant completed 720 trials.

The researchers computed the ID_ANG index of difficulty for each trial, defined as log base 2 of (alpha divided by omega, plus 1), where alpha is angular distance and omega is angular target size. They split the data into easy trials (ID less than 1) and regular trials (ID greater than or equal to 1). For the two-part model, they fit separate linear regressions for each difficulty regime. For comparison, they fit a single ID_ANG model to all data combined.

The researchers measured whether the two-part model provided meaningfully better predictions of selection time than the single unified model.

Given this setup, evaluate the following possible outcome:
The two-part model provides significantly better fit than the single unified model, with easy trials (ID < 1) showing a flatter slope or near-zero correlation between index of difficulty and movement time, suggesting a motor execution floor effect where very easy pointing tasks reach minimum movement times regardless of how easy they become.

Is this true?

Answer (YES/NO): NO